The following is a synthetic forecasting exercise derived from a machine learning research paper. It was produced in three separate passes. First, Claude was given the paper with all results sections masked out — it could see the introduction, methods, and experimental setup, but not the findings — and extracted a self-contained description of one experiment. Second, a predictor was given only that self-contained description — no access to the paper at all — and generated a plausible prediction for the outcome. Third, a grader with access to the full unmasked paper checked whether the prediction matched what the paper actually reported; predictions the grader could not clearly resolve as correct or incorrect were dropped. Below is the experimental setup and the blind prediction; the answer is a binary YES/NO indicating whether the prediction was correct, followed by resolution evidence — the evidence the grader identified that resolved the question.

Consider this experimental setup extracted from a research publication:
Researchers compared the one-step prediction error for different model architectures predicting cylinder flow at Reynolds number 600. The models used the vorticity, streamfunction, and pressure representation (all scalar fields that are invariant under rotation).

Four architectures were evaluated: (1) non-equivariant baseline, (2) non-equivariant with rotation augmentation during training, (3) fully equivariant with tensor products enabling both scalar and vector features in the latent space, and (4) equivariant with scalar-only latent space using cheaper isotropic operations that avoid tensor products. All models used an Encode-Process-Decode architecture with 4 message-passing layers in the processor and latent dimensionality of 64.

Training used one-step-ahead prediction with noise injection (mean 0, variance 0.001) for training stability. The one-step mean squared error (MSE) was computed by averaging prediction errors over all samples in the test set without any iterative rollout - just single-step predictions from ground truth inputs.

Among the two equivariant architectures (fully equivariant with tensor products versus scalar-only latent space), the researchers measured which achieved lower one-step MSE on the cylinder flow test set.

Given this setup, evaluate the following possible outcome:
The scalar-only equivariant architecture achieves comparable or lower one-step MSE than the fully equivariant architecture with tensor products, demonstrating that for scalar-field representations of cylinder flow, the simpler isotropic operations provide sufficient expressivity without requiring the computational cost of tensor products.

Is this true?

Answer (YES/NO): NO